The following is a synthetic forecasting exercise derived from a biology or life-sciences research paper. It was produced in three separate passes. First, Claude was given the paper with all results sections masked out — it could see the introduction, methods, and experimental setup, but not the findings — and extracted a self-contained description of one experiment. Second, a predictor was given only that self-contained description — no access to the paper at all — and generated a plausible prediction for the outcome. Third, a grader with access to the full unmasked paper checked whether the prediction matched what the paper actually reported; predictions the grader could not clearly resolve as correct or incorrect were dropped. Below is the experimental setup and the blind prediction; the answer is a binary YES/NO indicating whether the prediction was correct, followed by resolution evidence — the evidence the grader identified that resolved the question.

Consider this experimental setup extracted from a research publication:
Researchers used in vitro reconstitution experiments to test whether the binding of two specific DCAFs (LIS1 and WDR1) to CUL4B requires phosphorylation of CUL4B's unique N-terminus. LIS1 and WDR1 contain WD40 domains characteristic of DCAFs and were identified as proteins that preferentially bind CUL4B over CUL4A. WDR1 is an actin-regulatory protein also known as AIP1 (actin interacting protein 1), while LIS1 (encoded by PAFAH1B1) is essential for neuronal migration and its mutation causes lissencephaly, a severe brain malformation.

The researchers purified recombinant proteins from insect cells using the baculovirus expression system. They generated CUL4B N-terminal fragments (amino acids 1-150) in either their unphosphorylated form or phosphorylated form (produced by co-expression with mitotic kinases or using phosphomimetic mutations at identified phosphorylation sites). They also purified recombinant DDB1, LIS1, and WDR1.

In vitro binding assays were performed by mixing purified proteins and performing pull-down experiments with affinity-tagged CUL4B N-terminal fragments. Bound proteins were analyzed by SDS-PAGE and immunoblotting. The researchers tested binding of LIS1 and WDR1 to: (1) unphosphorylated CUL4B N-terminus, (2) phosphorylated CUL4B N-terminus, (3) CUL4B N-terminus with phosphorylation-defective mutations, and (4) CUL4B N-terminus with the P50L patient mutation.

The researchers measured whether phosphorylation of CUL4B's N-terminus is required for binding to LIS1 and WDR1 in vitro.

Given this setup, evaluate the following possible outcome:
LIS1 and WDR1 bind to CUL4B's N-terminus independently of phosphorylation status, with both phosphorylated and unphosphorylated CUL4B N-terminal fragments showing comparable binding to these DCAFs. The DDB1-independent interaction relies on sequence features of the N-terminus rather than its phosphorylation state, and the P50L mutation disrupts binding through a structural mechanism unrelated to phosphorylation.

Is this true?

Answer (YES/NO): NO